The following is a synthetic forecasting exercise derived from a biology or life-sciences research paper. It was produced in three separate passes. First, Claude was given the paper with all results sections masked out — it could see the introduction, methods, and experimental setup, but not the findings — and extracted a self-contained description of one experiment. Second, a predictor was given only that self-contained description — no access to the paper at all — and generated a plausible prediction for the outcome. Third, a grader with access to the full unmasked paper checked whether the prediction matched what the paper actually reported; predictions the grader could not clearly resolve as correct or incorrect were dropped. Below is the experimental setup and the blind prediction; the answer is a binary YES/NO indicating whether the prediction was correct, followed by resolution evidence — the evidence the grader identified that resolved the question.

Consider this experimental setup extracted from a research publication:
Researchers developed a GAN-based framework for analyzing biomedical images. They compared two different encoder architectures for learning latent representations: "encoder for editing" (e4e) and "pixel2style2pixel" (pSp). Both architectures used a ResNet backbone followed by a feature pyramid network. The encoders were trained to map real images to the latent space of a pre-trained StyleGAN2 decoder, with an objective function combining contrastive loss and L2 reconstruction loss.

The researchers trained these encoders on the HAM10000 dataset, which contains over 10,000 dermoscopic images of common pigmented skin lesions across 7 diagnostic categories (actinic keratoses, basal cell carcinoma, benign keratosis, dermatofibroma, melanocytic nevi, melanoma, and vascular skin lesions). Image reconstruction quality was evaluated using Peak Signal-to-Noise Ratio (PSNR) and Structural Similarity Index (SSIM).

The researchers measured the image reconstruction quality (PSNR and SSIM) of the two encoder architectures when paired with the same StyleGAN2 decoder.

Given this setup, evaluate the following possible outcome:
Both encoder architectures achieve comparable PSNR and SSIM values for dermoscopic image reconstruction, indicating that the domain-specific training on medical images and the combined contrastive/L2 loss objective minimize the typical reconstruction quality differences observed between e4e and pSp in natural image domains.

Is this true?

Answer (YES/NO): NO